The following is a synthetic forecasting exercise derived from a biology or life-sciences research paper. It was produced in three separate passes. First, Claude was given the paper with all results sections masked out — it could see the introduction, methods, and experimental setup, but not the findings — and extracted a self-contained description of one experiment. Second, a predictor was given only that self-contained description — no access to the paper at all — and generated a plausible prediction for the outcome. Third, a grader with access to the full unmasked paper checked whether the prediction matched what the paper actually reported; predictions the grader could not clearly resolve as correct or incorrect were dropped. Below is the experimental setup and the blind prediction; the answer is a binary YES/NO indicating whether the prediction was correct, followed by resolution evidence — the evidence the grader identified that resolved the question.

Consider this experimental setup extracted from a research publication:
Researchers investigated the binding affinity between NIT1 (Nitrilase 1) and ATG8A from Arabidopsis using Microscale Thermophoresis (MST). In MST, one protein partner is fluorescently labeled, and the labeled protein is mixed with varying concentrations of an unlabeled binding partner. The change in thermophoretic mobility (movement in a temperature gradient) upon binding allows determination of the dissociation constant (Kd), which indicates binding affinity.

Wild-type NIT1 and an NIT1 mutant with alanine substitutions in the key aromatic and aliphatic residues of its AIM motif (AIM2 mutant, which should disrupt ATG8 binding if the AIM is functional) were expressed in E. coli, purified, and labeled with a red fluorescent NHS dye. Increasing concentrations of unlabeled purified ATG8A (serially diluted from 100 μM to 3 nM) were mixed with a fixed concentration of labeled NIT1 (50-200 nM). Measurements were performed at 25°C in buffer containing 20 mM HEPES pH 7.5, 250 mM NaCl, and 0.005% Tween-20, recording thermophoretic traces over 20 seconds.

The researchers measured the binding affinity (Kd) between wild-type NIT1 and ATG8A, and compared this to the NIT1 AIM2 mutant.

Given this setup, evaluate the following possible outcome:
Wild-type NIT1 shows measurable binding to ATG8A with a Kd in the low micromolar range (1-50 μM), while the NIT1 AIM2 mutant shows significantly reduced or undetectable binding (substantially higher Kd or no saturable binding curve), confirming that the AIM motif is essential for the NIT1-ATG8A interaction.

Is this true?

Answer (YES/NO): NO